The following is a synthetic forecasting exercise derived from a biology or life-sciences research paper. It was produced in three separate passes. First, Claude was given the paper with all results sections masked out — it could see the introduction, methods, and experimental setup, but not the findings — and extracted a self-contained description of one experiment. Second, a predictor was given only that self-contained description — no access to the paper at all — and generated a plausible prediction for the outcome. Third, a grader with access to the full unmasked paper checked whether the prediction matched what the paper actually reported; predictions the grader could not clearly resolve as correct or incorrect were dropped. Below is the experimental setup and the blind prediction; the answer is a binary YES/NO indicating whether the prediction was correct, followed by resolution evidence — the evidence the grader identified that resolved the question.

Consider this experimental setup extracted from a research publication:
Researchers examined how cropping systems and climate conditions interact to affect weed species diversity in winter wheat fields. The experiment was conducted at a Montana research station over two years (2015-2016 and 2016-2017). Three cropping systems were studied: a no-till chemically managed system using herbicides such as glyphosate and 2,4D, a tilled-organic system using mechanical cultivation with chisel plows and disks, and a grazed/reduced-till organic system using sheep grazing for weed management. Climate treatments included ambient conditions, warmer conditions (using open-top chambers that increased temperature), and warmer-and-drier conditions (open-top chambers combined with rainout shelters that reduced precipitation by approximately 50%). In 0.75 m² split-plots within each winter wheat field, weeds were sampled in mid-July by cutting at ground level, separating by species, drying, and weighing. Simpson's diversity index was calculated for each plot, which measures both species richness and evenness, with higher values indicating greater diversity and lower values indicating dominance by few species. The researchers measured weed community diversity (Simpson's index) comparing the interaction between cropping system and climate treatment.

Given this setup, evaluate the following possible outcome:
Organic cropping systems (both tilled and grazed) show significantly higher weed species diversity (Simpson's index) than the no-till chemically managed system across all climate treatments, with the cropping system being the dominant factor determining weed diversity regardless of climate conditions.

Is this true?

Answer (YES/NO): NO